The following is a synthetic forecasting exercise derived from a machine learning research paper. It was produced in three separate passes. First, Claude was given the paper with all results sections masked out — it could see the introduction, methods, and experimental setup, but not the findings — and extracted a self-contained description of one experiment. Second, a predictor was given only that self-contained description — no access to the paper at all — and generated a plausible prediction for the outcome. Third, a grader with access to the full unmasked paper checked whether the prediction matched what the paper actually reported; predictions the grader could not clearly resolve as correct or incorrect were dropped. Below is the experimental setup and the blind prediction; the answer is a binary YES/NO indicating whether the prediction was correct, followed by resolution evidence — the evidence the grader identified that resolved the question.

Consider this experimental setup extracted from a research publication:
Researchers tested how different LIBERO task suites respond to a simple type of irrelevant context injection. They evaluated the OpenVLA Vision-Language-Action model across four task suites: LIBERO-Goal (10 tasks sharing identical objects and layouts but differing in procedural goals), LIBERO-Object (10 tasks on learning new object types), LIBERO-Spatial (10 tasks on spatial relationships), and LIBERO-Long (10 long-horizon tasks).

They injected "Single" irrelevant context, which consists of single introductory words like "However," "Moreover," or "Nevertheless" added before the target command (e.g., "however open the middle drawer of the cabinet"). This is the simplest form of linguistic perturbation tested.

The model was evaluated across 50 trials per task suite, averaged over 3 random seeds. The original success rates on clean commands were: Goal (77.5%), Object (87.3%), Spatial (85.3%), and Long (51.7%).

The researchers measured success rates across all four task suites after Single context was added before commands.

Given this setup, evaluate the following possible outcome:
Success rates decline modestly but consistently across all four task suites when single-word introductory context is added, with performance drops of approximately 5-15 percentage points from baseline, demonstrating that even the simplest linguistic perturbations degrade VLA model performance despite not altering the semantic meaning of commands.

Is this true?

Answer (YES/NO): NO